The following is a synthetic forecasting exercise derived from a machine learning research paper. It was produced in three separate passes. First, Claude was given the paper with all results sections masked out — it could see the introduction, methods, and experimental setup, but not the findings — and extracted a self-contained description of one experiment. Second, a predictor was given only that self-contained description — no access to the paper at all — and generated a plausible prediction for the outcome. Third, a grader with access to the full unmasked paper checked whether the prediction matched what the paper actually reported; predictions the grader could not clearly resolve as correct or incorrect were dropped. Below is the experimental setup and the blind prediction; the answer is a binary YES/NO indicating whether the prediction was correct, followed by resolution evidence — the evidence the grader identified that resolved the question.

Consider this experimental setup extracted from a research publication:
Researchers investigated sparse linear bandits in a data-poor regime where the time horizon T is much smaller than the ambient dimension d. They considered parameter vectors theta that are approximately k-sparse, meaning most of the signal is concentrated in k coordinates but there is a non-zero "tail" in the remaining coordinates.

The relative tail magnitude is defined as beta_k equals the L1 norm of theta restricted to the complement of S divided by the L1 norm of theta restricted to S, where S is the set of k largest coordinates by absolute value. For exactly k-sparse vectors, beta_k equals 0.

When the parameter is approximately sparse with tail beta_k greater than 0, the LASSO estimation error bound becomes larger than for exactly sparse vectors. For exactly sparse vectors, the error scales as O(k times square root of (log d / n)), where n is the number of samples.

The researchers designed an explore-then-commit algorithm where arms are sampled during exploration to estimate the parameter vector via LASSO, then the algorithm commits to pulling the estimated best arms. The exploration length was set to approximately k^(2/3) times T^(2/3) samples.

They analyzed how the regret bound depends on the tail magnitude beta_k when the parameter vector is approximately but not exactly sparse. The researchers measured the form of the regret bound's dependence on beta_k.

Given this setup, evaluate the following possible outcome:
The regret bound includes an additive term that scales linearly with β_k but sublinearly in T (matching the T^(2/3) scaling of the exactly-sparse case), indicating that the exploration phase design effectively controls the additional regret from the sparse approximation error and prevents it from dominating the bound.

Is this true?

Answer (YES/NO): NO